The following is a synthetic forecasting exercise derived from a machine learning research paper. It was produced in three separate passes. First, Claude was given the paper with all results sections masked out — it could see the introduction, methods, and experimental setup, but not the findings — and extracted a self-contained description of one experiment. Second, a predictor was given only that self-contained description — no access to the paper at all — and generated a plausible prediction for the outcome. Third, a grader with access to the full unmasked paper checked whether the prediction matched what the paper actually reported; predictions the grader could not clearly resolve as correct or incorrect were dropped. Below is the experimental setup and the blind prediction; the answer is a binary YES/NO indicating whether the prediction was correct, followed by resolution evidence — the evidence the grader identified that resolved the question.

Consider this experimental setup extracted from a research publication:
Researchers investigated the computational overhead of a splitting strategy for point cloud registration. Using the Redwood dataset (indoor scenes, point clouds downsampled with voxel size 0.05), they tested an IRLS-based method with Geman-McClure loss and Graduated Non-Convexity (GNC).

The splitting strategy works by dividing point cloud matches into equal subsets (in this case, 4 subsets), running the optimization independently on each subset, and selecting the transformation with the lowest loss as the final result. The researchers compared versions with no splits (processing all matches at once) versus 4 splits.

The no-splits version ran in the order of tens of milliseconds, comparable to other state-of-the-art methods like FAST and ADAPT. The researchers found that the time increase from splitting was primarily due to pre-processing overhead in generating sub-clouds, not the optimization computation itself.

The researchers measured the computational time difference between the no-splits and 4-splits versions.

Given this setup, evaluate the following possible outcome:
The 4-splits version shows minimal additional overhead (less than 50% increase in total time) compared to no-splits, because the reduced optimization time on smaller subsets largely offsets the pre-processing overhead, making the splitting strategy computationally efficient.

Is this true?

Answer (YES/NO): NO